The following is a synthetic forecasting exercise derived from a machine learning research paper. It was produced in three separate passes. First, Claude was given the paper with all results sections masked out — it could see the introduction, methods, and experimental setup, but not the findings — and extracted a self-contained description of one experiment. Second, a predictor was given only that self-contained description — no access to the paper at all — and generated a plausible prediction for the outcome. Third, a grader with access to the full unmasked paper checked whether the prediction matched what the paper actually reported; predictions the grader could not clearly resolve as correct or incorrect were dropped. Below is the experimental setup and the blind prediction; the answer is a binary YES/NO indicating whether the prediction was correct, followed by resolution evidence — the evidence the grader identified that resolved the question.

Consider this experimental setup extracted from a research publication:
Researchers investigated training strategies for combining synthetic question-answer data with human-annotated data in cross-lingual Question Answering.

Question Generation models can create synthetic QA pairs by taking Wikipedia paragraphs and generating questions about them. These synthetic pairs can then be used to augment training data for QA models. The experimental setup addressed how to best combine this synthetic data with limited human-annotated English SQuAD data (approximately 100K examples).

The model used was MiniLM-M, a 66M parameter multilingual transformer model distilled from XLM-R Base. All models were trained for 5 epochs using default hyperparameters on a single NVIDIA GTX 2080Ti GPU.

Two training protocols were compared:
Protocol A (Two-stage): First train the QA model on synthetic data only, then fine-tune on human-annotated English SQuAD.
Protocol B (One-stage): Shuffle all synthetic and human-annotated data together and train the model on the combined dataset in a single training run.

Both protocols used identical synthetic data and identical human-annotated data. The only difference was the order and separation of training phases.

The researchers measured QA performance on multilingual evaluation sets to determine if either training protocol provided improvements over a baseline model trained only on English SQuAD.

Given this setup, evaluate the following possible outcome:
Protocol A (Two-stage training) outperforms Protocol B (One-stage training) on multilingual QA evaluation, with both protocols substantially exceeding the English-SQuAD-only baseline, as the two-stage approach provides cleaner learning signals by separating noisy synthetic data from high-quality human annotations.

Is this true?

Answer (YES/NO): NO